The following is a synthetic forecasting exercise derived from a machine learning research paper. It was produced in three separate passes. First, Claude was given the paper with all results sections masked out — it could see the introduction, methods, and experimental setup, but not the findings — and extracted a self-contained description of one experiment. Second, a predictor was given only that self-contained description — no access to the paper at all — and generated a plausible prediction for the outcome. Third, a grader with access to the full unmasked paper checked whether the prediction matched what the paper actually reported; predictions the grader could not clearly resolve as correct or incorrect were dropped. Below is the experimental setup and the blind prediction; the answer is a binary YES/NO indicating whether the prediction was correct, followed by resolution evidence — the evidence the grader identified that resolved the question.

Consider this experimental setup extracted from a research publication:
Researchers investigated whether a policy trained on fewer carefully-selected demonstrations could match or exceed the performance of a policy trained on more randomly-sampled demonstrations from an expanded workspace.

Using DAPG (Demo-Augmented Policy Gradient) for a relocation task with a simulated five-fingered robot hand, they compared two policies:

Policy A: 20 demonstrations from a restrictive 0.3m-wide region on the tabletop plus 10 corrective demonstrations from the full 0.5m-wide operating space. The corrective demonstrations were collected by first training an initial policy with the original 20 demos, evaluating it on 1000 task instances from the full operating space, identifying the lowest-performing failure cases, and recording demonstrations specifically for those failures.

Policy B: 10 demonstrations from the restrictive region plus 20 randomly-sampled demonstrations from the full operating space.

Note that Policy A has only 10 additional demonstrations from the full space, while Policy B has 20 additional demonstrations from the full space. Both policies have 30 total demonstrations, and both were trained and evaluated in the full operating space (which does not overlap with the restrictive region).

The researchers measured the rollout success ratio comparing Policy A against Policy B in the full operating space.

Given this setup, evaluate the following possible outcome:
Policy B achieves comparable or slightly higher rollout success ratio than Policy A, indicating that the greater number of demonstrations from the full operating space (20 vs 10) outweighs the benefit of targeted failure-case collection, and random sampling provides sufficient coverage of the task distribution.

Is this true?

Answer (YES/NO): NO